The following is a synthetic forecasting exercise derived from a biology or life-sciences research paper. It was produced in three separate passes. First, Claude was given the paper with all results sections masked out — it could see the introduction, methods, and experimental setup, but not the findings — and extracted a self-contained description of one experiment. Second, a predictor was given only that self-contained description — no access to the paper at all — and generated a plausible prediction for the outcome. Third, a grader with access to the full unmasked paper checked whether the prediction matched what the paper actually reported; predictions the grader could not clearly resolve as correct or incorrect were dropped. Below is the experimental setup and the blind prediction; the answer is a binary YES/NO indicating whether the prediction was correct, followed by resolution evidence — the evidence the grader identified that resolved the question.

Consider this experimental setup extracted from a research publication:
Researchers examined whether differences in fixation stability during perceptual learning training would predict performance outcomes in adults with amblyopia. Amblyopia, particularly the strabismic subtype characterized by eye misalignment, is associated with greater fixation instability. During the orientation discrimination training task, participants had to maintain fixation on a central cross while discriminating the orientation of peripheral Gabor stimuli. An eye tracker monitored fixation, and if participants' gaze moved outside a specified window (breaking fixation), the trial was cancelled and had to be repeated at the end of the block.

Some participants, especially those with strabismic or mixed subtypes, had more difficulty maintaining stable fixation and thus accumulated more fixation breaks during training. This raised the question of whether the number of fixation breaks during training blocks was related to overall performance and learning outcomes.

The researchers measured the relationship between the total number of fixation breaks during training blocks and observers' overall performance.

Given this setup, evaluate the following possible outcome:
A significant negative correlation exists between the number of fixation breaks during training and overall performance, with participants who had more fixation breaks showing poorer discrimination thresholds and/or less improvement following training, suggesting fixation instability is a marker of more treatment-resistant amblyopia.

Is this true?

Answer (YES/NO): NO